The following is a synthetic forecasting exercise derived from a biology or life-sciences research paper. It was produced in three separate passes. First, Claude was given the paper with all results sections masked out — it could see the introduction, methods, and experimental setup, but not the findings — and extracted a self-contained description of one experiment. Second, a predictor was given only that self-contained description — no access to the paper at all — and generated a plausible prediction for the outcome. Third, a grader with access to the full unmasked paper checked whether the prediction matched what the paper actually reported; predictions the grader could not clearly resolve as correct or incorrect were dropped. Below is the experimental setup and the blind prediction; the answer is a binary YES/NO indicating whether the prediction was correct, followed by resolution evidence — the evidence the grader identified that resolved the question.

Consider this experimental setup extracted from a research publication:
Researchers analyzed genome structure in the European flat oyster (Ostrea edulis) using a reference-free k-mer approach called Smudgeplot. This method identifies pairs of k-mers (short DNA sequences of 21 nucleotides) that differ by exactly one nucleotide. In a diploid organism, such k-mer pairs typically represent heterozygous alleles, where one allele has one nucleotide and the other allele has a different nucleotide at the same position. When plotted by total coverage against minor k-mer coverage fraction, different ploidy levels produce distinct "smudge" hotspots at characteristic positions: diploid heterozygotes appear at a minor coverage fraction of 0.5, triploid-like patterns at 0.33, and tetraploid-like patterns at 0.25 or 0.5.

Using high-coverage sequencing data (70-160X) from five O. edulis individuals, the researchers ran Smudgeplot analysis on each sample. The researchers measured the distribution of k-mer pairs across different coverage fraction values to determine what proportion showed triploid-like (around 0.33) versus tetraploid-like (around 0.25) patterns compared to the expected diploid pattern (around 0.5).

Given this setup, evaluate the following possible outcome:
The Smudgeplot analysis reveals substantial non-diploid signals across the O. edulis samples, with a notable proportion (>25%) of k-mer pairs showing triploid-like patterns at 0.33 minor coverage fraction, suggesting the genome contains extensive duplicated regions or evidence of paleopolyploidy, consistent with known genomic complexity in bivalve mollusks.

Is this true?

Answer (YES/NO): NO